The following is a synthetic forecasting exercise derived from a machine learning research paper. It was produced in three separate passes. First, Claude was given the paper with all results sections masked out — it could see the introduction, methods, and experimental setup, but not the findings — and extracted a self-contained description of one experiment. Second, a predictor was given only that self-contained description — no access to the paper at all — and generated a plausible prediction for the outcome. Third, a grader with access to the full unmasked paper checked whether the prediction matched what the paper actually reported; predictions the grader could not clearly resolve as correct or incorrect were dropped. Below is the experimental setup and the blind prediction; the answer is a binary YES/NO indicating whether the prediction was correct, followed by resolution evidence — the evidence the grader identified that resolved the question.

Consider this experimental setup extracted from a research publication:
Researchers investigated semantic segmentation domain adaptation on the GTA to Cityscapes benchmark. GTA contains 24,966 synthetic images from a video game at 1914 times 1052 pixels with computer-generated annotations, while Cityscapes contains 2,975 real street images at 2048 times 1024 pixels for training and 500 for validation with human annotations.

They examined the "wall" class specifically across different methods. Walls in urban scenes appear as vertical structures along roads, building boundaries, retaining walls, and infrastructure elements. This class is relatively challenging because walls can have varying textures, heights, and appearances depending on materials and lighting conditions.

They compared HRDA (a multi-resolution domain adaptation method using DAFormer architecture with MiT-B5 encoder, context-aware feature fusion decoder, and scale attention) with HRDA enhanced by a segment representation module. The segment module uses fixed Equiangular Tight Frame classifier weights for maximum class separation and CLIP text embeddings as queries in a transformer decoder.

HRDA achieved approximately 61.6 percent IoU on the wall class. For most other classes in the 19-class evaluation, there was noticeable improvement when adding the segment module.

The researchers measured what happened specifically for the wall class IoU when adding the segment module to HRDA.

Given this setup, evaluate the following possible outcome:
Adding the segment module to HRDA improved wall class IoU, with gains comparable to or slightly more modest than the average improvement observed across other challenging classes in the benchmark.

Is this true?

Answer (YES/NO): NO